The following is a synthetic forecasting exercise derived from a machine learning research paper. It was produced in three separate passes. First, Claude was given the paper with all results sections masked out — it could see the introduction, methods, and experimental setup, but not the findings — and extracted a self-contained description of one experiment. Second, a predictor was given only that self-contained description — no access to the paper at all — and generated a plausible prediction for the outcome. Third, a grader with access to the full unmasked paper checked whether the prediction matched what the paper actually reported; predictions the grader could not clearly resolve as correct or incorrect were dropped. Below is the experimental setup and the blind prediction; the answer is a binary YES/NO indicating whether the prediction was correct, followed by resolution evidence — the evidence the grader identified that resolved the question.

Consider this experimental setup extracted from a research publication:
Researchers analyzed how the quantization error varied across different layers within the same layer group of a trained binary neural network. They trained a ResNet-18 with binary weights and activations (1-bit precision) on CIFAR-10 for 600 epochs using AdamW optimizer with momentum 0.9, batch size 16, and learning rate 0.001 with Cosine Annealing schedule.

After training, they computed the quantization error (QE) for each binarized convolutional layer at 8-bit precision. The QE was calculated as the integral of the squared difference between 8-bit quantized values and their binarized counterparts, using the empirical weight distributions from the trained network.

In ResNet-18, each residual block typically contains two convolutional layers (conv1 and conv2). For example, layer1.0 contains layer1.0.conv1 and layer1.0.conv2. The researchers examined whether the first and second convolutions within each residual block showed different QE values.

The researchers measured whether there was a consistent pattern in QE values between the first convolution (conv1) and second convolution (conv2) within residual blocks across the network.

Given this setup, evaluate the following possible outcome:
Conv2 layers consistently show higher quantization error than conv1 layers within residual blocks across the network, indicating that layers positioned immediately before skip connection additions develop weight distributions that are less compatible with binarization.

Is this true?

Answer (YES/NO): NO